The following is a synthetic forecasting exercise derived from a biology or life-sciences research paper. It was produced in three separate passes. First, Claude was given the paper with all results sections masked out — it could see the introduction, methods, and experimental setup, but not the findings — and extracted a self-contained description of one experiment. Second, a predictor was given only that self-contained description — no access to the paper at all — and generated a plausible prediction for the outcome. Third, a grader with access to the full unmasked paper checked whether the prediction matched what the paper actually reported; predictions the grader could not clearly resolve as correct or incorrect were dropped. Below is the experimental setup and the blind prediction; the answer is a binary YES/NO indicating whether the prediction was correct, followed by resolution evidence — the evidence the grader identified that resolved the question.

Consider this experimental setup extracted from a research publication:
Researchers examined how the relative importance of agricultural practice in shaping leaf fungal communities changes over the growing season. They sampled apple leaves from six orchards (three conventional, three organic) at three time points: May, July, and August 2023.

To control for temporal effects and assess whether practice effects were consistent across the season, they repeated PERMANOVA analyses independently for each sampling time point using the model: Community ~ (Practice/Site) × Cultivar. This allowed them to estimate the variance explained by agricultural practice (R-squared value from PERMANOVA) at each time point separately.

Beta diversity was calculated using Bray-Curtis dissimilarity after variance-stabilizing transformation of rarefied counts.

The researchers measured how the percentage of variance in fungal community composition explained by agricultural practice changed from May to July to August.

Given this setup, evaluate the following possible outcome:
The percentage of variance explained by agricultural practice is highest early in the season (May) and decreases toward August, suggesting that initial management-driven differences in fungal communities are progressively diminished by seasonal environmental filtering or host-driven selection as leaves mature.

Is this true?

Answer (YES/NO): NO